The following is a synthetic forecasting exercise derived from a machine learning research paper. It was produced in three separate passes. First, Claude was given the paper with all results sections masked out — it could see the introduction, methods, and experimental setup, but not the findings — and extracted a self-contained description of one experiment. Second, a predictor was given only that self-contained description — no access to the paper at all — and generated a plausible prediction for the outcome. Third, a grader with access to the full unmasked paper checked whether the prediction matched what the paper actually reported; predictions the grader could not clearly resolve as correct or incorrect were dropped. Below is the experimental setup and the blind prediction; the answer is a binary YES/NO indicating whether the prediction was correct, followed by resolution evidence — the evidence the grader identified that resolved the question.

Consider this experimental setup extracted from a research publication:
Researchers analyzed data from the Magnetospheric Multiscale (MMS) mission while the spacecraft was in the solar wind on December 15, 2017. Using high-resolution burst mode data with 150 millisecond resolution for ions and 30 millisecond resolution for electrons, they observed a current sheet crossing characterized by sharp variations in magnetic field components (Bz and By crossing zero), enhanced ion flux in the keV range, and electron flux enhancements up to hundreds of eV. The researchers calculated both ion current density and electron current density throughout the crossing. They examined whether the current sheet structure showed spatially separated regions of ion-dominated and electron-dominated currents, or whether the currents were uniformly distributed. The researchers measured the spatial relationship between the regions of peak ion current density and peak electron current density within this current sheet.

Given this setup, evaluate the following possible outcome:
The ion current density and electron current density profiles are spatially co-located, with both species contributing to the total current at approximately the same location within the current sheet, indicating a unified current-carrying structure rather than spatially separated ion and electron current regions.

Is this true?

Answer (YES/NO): NO